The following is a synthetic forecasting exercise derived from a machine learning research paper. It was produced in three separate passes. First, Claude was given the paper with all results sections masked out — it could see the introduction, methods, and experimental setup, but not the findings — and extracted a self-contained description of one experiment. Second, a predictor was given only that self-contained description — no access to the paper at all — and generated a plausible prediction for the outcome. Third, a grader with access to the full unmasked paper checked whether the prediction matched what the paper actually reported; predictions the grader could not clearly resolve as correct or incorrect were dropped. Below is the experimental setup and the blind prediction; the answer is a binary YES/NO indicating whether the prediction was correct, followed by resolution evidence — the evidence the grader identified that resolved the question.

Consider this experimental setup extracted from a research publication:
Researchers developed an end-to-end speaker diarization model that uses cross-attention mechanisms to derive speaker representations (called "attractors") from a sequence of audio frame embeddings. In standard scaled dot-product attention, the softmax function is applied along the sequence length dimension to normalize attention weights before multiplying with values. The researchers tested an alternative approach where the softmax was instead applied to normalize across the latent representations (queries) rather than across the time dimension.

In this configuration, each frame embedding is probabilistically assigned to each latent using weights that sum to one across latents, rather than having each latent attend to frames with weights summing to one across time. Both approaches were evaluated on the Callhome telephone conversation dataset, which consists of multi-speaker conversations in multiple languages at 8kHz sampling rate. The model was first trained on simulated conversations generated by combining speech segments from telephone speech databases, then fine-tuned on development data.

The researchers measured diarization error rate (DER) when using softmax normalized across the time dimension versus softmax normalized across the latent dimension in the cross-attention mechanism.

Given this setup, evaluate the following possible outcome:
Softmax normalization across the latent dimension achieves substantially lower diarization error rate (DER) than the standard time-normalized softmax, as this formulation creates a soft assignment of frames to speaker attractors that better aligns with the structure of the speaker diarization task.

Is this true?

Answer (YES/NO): NO